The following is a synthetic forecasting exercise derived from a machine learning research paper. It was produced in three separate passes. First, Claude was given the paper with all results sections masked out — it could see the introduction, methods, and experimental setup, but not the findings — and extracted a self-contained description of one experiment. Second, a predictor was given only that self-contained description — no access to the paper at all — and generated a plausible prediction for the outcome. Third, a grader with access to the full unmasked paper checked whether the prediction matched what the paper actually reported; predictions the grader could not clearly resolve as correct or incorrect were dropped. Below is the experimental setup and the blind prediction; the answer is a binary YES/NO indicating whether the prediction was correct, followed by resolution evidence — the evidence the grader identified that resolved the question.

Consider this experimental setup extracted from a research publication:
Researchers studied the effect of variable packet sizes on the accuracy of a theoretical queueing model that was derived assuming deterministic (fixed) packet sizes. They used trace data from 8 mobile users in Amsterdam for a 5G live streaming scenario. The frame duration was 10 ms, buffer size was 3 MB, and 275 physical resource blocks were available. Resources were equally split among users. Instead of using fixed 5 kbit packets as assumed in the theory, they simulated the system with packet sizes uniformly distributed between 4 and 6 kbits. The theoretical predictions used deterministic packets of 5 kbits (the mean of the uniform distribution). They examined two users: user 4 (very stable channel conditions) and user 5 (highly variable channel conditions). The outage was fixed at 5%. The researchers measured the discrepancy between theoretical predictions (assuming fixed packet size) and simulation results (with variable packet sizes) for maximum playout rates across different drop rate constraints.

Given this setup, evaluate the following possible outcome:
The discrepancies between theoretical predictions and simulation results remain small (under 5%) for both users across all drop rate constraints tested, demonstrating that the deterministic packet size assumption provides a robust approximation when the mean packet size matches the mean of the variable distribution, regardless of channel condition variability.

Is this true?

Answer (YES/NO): YES